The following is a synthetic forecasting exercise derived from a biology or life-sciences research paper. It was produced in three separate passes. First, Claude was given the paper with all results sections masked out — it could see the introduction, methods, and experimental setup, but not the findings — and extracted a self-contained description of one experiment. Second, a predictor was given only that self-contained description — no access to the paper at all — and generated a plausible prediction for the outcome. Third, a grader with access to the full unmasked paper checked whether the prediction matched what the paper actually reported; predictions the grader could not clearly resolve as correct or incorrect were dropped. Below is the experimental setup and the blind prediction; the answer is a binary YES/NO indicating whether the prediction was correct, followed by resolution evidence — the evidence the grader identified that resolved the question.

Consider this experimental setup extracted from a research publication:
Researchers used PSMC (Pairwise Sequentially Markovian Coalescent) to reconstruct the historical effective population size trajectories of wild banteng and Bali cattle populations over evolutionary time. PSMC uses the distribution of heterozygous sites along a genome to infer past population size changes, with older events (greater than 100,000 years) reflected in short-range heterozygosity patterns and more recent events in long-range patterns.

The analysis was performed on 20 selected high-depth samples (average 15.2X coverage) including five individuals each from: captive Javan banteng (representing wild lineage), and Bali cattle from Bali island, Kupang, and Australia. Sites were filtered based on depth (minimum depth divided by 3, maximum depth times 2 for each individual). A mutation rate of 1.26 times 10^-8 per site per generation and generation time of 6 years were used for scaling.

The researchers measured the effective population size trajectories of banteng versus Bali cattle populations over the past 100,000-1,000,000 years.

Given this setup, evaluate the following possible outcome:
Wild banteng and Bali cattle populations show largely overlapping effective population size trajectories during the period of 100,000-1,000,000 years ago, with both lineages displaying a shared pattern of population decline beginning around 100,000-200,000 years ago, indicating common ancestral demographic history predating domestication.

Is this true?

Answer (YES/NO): NO